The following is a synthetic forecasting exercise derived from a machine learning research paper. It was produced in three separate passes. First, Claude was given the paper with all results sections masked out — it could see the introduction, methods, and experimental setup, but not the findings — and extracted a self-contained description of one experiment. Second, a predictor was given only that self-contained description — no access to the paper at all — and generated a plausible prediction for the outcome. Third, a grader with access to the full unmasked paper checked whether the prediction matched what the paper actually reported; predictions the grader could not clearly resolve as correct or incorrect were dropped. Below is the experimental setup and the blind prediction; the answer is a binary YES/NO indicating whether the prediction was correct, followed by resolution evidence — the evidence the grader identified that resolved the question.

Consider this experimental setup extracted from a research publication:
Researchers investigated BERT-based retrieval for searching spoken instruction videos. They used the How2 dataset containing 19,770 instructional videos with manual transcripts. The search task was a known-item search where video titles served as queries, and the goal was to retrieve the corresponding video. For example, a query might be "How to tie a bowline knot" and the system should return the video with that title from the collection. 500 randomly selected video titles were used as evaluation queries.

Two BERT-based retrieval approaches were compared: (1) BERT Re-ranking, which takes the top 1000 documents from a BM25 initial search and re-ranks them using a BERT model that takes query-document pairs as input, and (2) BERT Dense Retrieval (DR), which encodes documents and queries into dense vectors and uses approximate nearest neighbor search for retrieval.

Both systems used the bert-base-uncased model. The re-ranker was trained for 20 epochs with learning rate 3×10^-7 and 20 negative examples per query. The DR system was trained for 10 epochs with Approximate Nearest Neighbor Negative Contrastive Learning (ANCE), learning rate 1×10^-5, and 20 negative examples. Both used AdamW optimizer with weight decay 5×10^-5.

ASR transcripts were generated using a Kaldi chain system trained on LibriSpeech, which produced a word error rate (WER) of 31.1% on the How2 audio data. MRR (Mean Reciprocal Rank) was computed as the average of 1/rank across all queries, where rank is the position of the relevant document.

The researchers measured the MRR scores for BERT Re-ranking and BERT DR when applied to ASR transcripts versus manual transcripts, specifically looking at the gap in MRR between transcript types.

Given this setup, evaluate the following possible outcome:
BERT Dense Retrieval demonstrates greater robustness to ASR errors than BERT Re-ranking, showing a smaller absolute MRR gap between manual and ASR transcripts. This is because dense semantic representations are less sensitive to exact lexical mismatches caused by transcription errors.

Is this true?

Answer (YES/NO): NO